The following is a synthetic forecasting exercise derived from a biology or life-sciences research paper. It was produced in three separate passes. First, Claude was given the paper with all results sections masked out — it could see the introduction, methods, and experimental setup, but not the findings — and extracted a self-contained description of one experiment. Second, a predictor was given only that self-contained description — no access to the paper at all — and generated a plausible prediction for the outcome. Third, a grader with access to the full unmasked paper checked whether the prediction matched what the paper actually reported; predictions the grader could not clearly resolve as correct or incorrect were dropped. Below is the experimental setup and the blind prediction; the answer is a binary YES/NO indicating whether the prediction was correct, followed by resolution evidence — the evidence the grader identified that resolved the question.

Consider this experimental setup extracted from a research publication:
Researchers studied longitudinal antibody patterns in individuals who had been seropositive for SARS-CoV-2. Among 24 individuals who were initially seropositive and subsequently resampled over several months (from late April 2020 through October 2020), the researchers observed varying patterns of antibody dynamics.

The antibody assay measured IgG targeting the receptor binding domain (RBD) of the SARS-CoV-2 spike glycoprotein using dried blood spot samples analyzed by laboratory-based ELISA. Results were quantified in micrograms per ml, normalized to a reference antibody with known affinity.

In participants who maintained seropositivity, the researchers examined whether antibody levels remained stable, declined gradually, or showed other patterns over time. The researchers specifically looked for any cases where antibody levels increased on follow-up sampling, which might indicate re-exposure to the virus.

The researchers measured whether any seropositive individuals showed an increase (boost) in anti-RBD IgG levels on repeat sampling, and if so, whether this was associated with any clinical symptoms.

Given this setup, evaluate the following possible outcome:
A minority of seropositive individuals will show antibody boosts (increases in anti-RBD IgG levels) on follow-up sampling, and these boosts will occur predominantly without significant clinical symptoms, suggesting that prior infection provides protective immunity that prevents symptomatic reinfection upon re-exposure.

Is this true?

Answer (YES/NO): NO